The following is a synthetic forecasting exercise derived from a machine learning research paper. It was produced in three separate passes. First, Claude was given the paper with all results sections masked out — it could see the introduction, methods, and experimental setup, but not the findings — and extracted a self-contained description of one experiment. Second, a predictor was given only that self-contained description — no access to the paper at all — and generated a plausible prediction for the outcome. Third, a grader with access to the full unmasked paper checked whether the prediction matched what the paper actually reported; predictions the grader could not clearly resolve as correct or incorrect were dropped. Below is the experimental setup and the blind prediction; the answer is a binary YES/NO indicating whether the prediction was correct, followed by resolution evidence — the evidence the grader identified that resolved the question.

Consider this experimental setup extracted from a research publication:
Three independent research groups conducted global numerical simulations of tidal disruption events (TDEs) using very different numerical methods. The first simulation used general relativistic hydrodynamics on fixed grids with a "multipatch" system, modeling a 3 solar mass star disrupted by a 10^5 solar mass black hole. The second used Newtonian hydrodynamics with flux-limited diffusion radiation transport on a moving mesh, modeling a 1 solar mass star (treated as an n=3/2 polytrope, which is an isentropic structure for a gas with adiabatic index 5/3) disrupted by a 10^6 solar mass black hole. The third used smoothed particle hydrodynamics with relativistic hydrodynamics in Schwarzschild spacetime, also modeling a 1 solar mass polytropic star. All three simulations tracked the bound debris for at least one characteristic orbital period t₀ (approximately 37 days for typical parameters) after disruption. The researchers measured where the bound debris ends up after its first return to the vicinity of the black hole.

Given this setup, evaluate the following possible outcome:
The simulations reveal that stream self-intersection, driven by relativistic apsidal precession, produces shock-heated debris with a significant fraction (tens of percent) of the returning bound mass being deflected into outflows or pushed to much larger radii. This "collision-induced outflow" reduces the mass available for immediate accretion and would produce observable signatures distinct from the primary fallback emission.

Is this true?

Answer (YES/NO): NO